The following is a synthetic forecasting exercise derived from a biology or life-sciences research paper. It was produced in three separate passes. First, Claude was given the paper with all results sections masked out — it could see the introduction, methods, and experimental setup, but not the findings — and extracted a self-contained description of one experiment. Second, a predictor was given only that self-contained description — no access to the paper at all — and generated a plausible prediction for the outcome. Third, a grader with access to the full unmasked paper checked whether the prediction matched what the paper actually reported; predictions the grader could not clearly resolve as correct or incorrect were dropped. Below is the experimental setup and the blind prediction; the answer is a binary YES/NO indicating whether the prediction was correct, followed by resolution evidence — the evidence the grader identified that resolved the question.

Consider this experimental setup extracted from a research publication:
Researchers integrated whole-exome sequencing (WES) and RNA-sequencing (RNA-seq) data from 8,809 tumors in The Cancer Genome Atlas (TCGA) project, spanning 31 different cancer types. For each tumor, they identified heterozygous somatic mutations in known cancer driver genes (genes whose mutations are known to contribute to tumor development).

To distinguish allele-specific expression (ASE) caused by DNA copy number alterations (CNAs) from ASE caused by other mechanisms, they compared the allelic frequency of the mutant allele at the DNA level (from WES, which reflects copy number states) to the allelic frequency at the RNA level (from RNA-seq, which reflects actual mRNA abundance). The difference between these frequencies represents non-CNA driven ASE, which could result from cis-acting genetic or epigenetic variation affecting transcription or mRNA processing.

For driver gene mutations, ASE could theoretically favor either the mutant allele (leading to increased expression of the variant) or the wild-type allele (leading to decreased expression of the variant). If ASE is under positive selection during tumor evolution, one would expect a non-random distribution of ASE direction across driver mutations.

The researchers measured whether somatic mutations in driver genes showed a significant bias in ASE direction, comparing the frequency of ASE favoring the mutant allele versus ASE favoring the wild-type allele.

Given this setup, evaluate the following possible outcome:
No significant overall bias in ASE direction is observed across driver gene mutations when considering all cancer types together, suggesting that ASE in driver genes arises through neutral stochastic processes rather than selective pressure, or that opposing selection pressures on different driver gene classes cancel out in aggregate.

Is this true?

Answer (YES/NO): NO